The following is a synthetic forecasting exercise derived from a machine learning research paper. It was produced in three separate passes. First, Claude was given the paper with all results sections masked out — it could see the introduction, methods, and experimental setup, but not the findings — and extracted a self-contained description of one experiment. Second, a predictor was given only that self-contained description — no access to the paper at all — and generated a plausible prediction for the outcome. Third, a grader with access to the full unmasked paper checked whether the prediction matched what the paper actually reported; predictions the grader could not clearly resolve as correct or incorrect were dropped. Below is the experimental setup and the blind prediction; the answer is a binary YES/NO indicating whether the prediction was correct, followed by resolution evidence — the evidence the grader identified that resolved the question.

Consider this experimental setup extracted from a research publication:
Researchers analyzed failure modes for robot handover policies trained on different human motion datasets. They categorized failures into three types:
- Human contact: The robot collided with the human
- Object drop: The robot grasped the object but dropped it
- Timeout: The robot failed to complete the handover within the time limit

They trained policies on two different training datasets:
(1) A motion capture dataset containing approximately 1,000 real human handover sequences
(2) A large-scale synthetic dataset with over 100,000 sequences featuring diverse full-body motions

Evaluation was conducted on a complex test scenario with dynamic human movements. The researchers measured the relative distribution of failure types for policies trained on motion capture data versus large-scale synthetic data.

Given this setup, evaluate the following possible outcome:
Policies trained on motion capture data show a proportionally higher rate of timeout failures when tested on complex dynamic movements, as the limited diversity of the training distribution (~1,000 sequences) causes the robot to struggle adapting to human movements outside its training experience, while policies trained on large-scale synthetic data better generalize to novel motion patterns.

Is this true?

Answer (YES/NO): YES